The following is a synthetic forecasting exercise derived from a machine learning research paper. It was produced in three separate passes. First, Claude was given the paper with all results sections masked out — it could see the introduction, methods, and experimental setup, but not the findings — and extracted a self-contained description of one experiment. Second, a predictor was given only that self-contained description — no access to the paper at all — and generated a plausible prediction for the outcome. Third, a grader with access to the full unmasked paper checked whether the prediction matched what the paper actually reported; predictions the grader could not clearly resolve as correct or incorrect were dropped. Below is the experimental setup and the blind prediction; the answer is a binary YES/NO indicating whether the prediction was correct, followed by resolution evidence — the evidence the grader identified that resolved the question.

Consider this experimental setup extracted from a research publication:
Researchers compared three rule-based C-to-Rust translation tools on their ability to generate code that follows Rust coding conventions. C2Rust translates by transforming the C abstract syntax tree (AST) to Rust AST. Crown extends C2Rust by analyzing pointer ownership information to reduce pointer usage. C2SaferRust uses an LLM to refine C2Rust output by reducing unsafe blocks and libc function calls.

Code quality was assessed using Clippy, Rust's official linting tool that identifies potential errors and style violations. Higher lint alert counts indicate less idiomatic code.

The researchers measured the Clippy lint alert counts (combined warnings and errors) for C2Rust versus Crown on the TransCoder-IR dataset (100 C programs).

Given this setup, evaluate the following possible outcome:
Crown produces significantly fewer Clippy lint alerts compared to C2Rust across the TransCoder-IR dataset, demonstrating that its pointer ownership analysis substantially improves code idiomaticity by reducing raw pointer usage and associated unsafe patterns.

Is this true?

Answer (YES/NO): NO